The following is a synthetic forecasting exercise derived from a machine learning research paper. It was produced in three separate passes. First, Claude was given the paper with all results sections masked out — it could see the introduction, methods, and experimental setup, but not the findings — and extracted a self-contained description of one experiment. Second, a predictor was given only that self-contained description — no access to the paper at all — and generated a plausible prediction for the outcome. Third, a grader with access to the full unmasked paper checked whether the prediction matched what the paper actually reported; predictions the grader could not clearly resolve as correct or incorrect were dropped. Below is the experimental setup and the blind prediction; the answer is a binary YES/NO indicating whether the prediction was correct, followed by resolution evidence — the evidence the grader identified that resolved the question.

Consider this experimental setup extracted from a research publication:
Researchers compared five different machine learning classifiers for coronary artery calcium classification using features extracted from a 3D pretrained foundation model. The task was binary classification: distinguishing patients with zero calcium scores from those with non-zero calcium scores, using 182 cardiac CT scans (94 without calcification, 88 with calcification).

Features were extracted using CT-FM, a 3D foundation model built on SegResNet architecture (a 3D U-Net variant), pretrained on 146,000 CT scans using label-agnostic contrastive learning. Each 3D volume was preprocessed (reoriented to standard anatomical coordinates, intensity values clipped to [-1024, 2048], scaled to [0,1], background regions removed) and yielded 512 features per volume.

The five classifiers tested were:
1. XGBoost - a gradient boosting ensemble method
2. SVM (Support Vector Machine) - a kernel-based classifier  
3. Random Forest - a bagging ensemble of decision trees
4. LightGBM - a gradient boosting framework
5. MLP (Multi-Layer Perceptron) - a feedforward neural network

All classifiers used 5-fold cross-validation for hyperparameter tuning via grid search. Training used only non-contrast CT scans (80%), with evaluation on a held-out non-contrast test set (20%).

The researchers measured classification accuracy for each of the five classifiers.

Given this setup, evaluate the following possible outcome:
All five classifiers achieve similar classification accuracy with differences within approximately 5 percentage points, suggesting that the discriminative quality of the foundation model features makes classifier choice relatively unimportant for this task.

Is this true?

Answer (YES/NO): NO